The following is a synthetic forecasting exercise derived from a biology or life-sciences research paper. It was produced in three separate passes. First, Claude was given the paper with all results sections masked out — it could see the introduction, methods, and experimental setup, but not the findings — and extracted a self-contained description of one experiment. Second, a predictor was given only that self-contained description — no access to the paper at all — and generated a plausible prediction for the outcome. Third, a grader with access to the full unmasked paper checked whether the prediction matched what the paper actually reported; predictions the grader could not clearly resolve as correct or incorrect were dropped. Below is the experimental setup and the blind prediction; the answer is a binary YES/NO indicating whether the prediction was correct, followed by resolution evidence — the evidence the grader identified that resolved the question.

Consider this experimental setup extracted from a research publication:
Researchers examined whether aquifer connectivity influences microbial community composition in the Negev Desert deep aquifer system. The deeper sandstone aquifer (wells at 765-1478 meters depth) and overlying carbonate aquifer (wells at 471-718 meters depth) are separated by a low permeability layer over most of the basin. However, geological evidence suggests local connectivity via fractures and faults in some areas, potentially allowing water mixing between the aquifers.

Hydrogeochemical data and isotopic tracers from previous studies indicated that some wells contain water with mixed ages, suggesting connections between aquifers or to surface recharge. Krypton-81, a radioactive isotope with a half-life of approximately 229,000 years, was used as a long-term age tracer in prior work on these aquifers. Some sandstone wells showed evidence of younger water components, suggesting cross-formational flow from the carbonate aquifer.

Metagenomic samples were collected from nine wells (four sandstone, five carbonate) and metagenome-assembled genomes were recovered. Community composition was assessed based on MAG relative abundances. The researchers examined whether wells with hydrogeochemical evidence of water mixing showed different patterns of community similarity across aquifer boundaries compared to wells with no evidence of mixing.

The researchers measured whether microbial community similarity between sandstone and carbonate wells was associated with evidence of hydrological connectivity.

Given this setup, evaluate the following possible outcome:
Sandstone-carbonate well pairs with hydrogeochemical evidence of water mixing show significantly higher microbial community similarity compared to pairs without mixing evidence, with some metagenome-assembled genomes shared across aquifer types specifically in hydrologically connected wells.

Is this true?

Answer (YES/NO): YES